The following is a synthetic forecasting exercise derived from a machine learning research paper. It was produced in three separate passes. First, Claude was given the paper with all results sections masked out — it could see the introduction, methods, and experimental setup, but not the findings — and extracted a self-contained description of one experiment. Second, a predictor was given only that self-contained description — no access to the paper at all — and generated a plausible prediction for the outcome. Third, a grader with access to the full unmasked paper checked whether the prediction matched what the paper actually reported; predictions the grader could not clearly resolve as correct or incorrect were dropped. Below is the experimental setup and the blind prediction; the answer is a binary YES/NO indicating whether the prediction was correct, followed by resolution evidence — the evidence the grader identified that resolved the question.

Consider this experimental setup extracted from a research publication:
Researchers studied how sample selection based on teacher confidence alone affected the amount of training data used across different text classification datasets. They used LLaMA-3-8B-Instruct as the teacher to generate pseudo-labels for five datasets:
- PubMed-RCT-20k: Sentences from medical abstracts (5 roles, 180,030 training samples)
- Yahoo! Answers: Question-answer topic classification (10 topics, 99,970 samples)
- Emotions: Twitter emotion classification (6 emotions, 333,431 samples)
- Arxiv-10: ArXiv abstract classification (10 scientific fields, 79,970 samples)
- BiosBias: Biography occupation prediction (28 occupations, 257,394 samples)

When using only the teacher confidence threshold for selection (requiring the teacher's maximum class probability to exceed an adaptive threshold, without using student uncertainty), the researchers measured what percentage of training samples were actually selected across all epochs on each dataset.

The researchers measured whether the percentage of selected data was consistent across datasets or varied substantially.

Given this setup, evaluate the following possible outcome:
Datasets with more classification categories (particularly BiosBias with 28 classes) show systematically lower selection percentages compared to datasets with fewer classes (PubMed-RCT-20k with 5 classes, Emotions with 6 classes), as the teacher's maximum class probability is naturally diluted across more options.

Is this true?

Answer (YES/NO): NO